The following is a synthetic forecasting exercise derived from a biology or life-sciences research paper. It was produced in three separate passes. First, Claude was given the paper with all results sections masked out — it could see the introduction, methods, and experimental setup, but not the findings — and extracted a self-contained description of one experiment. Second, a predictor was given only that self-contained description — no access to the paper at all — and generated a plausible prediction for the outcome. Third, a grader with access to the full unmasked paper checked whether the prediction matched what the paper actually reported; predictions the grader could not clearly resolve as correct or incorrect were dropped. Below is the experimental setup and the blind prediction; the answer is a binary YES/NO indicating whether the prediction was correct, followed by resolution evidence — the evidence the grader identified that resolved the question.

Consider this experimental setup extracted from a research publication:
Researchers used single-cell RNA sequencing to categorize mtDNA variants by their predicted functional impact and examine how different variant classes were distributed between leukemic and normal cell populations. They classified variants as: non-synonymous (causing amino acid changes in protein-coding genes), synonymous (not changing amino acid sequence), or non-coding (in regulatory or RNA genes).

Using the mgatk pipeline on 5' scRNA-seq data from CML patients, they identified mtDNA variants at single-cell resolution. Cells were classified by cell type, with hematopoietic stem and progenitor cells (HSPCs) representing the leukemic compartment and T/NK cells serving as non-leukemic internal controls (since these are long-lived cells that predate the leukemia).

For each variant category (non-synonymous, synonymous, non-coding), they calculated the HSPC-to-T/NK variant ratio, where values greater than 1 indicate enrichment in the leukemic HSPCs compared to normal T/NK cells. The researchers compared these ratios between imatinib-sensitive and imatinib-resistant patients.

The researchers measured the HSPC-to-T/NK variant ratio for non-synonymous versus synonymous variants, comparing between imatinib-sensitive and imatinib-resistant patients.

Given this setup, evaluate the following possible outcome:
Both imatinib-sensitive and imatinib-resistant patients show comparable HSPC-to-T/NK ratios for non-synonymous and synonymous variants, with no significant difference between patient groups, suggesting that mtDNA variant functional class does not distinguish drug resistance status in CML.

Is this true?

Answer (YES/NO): NO